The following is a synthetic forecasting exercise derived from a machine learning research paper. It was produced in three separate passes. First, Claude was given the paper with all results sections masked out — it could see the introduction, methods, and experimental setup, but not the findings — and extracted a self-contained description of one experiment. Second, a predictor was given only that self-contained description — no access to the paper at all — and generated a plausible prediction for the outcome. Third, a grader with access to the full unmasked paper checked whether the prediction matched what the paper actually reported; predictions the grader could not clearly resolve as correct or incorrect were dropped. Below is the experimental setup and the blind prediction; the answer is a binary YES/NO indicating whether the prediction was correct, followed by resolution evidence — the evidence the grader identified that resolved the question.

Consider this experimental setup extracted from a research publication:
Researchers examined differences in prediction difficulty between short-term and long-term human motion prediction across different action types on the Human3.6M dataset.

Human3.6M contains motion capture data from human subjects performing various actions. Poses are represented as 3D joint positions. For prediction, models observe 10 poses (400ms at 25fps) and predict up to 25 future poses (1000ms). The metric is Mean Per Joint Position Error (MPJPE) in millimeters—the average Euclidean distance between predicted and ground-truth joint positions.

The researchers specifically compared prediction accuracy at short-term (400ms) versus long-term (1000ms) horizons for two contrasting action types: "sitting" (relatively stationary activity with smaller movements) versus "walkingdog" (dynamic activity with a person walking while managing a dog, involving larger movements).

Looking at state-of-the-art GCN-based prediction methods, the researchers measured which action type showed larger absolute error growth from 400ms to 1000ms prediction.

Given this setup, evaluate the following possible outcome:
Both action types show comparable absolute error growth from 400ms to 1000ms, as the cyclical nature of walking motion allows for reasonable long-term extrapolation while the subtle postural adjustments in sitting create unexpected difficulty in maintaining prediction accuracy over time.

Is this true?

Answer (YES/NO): NO